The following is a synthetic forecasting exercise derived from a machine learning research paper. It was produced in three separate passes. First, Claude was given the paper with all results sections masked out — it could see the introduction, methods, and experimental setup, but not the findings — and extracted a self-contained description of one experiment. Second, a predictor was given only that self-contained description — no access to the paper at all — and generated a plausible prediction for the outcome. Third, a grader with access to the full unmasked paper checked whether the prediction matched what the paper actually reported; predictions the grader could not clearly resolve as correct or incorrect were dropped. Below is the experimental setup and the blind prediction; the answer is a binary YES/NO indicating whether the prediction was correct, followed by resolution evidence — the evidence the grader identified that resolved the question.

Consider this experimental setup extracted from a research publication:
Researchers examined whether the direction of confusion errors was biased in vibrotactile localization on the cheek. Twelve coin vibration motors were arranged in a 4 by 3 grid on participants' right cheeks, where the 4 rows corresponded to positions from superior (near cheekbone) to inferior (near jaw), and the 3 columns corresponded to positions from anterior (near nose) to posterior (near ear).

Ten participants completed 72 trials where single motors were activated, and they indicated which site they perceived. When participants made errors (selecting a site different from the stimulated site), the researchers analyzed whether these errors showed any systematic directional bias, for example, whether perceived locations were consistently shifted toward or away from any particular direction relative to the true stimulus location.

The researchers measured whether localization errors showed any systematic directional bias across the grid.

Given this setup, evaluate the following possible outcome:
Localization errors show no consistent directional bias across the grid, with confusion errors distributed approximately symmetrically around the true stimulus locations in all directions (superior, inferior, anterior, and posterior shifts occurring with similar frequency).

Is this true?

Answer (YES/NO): NO